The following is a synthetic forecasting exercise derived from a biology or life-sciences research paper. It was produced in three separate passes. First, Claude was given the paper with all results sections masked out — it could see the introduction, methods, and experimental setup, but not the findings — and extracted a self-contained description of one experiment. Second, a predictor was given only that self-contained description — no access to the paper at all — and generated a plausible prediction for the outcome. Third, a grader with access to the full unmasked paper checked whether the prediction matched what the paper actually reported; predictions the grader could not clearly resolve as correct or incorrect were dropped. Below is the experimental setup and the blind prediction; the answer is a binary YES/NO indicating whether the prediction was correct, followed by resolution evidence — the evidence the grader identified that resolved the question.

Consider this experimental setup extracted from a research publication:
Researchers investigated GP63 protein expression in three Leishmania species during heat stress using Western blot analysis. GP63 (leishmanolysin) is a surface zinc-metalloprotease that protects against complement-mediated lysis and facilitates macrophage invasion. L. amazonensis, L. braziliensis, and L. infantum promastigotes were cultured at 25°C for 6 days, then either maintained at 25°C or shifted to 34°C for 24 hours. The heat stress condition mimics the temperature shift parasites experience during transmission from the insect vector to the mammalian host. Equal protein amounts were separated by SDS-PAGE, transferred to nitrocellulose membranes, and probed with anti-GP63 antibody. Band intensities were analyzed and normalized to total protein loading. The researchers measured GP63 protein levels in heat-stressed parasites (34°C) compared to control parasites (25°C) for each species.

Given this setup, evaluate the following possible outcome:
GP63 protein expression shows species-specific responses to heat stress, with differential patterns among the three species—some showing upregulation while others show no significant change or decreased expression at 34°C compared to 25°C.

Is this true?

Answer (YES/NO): NO